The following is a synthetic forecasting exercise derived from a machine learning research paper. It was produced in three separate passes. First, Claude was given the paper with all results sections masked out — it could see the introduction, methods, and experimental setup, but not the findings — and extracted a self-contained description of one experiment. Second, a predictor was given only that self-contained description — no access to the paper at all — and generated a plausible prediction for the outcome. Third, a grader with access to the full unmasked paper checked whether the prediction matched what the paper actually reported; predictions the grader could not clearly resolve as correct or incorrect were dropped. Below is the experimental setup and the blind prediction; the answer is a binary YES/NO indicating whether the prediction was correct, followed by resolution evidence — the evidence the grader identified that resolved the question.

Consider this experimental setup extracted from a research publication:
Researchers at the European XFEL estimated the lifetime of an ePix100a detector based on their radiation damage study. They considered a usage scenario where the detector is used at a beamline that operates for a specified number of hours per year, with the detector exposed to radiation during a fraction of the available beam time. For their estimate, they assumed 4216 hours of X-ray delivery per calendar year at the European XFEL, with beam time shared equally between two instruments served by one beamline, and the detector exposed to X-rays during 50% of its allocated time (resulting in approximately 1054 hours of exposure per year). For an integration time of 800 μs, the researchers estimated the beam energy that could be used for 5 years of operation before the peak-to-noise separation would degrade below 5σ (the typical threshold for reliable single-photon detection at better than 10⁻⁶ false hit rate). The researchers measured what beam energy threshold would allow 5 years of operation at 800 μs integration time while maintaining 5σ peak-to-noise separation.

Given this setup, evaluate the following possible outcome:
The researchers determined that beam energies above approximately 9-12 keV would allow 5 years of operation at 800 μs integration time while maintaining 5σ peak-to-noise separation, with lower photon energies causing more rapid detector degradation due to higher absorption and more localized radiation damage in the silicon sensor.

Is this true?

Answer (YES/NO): NO